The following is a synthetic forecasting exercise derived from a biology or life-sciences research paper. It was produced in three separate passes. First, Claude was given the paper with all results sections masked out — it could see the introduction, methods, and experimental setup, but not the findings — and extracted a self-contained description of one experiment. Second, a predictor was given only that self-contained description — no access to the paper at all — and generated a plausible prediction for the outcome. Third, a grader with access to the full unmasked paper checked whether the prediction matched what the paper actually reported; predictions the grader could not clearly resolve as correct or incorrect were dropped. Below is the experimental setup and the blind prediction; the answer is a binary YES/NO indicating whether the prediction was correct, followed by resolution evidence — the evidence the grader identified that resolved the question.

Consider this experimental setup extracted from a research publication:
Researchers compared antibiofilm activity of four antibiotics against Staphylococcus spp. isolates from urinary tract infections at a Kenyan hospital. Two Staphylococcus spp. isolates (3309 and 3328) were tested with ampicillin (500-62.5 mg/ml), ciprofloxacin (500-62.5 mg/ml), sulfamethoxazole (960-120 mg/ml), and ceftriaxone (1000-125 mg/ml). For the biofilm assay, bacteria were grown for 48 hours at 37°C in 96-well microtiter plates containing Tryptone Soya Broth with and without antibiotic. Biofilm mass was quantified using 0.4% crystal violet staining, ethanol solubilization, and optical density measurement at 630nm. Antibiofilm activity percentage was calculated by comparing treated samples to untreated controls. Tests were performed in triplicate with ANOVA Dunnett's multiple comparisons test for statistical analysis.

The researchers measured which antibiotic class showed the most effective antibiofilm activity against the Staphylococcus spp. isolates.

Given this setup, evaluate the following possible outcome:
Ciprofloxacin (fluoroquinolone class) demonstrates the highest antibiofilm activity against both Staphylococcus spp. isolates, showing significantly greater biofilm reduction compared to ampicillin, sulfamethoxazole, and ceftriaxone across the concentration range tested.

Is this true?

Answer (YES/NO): NO